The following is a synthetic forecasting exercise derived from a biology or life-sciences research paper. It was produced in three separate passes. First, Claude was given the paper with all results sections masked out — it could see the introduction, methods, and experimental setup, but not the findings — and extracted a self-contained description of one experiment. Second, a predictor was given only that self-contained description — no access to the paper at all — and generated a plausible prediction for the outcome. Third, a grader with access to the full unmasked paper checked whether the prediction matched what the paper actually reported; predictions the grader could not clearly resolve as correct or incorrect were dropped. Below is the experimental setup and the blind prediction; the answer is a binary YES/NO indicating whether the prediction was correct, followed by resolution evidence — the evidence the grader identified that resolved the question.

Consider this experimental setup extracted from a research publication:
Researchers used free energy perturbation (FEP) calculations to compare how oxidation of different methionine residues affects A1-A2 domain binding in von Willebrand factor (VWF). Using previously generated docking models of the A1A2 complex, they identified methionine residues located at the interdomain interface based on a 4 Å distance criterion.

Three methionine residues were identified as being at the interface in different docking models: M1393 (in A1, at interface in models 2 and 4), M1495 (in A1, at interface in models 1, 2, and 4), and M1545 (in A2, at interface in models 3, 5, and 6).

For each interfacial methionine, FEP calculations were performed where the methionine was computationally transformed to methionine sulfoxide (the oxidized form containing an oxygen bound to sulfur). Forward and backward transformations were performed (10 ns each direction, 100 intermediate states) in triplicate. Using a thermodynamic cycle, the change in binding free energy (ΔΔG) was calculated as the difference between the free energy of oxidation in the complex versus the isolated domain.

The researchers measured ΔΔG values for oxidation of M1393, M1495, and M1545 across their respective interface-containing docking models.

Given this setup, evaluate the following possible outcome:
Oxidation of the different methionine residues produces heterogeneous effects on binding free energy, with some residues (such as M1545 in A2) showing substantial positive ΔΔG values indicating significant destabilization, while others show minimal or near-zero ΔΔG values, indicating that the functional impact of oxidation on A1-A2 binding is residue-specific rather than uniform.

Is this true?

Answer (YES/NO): NO